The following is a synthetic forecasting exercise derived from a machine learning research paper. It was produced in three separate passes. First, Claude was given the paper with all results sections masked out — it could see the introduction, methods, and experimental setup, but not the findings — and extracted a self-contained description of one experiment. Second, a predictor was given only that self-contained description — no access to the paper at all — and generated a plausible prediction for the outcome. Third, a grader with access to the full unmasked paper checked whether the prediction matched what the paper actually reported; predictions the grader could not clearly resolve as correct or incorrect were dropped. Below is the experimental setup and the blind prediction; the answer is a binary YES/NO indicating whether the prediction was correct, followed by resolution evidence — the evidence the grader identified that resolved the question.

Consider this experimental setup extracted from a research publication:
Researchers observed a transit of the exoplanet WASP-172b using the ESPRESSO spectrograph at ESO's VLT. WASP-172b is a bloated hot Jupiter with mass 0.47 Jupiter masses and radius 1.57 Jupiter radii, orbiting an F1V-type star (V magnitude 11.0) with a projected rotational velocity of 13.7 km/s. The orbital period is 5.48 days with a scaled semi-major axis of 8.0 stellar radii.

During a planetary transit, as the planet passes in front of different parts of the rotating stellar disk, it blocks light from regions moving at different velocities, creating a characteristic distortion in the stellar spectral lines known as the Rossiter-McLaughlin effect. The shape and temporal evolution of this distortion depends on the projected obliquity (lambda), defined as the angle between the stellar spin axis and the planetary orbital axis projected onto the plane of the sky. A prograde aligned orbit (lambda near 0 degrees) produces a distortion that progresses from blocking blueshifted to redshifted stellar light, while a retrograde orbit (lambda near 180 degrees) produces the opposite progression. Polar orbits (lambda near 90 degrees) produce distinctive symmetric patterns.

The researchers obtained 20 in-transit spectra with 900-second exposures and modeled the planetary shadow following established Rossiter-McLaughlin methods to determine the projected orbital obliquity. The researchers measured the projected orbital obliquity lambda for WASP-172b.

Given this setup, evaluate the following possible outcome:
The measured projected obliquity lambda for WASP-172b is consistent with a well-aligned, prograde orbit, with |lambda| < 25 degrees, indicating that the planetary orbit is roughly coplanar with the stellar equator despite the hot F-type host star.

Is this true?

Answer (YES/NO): NO